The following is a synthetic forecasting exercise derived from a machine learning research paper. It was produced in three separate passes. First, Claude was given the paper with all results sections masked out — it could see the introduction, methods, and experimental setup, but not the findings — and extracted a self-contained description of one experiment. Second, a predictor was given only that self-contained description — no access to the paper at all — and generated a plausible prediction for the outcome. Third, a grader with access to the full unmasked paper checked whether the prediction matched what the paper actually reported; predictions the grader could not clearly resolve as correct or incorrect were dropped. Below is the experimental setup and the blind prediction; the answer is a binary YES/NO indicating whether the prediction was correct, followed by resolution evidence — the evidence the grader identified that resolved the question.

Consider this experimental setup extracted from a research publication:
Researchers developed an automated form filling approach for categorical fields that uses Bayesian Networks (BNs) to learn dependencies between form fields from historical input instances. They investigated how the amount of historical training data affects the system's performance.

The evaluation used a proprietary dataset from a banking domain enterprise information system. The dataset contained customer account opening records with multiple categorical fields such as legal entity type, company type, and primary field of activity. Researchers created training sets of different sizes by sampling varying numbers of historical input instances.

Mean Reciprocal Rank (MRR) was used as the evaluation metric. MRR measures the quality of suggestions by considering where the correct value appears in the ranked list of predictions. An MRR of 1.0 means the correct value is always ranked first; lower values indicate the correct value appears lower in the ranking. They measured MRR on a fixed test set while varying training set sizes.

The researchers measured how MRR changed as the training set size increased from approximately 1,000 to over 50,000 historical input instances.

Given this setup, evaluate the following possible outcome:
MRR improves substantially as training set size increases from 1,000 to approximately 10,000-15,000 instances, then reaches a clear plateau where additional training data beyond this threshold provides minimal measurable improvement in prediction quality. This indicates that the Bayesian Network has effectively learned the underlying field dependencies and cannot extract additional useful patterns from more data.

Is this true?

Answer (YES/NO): NO